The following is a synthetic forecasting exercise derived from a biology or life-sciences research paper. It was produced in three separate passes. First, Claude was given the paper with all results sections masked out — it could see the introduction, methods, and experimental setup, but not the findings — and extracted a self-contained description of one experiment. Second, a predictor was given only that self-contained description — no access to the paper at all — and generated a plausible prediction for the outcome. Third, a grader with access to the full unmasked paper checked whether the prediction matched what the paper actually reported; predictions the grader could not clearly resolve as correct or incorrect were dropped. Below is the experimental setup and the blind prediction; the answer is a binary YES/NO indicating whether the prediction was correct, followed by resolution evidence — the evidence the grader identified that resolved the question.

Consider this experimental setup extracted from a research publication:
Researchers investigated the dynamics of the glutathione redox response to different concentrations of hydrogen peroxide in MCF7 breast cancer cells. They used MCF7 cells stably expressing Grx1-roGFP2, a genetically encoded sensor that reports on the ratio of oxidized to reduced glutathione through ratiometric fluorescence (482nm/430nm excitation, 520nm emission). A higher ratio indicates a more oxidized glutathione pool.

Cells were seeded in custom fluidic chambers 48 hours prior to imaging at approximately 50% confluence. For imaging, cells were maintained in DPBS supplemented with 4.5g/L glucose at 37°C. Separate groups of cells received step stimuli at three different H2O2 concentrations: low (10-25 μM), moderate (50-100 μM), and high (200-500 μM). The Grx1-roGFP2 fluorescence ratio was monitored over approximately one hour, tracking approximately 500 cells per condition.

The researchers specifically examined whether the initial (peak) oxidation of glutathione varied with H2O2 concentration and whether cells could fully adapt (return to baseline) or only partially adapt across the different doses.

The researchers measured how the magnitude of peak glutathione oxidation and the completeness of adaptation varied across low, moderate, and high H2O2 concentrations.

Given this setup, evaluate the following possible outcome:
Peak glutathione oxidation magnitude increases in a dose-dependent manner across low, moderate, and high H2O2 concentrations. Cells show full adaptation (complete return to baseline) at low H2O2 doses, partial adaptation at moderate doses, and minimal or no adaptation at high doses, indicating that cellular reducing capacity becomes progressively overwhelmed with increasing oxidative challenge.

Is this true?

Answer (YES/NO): NO